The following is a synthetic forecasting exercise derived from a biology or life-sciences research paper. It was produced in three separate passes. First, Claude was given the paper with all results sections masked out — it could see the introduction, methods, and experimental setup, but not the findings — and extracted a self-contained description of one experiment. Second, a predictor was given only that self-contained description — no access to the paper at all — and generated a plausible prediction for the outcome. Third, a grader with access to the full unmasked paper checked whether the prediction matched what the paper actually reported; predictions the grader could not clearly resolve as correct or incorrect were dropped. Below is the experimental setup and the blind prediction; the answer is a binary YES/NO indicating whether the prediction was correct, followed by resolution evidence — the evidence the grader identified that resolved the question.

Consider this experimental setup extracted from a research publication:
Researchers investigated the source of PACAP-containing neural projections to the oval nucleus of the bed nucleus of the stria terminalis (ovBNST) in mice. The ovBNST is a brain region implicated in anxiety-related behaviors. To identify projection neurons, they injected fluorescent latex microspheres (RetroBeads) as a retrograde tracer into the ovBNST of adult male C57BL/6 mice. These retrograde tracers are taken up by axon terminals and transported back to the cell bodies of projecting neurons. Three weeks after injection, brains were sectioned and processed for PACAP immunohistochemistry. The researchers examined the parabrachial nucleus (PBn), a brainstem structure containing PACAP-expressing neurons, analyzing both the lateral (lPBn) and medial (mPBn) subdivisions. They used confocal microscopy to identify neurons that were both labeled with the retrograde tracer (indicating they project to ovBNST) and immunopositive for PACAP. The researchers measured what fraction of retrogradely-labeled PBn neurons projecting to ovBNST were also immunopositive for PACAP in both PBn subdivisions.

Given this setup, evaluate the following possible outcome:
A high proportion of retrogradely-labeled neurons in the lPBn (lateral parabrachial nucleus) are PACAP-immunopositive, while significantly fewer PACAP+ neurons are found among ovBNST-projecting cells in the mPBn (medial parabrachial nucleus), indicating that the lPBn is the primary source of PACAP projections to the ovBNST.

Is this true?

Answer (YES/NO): NO